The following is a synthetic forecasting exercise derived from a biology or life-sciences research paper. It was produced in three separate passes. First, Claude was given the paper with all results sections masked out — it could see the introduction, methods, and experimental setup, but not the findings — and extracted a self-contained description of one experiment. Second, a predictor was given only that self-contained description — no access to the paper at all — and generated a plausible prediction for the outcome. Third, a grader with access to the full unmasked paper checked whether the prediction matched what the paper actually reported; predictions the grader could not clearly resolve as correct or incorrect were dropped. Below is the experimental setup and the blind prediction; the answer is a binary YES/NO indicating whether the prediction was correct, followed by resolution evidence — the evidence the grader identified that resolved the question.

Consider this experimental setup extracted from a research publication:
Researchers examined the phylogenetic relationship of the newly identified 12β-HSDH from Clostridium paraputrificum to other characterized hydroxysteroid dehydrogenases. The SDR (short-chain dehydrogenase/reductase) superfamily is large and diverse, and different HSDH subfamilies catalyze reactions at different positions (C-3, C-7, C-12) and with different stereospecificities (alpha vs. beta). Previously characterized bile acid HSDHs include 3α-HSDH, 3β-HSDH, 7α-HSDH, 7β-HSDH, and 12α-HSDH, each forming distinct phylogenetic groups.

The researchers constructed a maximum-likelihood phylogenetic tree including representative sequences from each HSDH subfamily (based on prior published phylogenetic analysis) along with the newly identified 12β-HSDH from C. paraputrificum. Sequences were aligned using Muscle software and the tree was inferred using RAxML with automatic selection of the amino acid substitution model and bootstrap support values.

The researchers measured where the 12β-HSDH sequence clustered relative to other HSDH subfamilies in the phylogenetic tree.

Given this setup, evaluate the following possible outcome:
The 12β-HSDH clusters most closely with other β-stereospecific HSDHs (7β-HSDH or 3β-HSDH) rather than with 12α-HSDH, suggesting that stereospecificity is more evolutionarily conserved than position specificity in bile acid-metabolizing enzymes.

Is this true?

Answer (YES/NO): NO